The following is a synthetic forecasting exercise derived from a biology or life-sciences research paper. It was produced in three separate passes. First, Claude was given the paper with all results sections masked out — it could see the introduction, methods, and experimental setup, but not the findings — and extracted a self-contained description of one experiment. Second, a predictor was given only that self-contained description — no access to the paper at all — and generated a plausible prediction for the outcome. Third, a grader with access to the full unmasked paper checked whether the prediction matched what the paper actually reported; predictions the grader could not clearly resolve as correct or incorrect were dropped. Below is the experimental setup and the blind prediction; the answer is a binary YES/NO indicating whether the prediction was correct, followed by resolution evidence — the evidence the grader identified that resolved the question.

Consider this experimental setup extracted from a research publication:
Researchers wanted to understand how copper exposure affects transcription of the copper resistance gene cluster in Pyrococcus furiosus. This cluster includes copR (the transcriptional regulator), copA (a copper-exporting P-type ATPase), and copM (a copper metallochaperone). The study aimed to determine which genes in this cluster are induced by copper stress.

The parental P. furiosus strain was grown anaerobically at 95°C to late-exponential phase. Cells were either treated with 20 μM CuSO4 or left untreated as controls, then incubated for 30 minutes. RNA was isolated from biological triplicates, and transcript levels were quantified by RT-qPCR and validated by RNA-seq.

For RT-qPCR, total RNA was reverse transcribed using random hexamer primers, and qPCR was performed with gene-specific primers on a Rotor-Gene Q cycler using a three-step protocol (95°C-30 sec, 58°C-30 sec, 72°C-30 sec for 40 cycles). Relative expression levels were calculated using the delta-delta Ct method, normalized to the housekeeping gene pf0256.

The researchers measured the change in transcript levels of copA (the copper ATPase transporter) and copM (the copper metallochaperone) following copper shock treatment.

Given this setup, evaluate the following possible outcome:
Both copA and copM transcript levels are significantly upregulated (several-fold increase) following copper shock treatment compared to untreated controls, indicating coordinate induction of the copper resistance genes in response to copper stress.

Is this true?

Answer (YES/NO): YES